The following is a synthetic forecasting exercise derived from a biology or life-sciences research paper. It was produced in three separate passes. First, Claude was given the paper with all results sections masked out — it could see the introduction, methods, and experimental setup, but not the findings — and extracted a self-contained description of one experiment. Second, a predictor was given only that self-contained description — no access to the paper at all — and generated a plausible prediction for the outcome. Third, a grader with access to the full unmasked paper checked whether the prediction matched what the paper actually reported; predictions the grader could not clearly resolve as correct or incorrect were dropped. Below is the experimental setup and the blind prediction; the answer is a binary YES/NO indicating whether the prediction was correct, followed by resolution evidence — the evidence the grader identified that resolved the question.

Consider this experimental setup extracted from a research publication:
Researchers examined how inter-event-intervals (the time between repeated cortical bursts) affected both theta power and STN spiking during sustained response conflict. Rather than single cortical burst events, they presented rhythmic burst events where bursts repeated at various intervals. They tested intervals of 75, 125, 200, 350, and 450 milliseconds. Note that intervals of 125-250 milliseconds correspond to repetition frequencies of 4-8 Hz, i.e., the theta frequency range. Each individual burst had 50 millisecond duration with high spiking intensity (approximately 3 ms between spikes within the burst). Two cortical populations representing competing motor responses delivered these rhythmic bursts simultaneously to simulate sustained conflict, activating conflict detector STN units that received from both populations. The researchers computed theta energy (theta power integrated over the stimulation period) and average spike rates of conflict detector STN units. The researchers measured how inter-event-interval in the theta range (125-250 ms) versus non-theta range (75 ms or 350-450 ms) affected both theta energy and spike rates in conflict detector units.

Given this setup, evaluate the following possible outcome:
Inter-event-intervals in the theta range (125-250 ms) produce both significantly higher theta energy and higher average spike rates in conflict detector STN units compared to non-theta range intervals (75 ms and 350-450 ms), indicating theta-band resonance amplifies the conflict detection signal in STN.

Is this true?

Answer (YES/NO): YES